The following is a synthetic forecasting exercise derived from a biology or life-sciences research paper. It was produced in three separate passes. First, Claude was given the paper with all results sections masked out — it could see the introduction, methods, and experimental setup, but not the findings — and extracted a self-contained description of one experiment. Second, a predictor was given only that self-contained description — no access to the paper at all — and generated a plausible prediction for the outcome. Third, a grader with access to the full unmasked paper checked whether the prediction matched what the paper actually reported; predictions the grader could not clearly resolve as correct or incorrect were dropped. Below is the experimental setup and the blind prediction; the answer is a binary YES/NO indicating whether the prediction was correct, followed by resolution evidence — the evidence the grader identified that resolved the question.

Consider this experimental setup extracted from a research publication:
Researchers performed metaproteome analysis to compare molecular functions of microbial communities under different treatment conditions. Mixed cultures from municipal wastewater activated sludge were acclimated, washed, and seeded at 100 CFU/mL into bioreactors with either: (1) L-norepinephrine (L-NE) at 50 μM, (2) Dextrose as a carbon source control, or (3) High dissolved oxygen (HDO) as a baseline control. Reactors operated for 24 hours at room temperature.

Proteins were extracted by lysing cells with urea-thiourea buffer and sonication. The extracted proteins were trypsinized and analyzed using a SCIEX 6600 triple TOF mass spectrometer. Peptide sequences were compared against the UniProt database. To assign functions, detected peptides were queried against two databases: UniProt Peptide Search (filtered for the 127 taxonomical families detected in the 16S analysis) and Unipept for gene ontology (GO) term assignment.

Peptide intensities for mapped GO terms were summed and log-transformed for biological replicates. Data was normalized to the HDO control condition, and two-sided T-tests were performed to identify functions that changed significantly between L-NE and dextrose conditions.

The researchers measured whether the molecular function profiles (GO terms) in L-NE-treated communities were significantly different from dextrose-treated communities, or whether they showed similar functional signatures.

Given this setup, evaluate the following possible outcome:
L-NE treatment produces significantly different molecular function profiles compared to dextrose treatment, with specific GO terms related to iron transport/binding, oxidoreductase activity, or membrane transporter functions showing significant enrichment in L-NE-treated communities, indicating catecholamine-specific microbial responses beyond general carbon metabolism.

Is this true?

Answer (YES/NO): YES